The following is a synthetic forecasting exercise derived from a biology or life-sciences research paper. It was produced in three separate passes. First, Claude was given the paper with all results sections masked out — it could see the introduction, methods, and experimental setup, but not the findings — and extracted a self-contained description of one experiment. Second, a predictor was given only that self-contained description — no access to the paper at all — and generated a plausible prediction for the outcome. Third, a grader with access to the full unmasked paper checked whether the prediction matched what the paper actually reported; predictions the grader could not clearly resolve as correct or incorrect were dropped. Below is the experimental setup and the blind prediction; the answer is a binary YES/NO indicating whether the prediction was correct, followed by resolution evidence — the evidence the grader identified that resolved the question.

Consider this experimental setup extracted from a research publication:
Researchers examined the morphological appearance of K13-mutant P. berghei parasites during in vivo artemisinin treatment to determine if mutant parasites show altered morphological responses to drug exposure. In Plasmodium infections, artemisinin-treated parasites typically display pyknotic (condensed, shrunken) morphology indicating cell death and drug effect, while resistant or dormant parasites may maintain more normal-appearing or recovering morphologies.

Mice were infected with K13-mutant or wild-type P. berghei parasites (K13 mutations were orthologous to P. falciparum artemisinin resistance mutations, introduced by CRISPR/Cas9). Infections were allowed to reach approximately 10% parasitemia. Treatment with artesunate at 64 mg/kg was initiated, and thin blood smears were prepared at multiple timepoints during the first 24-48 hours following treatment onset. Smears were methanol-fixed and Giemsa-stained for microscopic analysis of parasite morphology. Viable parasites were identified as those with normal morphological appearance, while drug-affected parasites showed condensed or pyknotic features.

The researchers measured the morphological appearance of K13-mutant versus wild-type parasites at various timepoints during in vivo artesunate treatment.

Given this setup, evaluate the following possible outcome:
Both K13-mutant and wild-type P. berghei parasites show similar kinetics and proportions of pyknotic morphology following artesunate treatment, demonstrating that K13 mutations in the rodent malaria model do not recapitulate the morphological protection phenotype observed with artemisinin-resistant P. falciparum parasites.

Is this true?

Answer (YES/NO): NO